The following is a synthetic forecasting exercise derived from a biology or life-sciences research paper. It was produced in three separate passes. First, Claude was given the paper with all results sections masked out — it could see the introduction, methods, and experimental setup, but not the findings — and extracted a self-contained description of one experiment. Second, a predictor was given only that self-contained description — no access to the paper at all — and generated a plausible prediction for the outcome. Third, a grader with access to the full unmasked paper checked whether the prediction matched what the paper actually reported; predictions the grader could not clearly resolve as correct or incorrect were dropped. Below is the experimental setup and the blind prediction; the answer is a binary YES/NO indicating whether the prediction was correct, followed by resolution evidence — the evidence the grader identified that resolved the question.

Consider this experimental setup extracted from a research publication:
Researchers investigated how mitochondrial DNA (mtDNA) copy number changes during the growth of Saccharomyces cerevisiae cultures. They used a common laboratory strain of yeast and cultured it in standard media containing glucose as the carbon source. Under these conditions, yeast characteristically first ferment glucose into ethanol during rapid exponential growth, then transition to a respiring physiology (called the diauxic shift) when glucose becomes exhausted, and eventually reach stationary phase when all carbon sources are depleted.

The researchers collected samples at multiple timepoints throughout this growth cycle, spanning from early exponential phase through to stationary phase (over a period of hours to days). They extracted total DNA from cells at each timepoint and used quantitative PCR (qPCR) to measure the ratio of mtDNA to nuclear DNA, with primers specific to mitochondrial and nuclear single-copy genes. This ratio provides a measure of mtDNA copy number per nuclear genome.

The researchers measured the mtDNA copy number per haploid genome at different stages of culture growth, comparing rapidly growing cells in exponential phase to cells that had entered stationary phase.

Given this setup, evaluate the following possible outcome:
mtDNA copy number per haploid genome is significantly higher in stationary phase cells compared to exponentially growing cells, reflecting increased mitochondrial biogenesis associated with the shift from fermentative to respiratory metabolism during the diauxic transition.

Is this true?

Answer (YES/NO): YES